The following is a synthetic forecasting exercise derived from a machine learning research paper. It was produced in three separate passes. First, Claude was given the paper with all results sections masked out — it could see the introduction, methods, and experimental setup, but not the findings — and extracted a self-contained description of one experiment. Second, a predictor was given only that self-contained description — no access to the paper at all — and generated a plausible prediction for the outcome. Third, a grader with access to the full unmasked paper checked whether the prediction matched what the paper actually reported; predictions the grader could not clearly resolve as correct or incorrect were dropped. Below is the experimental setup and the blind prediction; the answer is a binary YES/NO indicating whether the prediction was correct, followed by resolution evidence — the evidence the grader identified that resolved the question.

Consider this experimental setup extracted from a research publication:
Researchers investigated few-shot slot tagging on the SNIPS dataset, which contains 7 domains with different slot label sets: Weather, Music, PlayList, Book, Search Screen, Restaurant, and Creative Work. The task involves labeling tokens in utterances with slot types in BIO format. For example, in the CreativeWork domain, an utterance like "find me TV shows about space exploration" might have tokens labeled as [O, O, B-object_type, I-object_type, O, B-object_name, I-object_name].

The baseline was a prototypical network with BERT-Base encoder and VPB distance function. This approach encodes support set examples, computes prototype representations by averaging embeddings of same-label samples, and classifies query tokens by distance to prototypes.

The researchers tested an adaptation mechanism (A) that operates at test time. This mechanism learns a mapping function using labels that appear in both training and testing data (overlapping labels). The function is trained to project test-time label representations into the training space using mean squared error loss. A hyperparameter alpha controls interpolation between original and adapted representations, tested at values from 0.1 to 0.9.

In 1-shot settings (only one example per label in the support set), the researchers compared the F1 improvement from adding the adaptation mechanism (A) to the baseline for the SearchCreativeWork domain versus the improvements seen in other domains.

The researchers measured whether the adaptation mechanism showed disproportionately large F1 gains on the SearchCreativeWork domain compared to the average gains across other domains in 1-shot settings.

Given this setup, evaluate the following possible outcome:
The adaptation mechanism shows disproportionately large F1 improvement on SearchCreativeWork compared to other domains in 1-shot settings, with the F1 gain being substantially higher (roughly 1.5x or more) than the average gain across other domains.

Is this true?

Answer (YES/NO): YES